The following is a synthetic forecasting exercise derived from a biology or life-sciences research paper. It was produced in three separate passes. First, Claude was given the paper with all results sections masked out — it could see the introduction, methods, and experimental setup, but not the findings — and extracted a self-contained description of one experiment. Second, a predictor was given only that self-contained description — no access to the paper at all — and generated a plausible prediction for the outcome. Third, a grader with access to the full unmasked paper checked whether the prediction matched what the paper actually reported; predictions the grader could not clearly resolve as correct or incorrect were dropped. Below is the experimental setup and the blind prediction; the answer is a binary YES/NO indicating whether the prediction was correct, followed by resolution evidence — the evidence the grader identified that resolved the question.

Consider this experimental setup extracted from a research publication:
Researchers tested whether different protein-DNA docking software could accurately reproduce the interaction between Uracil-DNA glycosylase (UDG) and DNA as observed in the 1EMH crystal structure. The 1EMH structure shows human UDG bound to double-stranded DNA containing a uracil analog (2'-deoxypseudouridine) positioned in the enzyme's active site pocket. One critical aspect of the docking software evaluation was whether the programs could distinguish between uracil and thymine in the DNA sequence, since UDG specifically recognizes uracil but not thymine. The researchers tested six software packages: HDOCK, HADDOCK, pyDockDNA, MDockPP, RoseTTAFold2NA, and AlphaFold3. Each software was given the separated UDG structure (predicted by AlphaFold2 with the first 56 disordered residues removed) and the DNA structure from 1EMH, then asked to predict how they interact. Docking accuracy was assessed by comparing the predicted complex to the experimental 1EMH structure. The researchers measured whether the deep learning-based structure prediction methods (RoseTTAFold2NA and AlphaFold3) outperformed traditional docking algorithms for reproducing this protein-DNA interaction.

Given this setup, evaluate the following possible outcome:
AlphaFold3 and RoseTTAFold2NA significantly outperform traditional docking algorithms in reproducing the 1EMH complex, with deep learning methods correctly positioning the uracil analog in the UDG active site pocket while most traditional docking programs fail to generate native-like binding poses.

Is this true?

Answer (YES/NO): NO